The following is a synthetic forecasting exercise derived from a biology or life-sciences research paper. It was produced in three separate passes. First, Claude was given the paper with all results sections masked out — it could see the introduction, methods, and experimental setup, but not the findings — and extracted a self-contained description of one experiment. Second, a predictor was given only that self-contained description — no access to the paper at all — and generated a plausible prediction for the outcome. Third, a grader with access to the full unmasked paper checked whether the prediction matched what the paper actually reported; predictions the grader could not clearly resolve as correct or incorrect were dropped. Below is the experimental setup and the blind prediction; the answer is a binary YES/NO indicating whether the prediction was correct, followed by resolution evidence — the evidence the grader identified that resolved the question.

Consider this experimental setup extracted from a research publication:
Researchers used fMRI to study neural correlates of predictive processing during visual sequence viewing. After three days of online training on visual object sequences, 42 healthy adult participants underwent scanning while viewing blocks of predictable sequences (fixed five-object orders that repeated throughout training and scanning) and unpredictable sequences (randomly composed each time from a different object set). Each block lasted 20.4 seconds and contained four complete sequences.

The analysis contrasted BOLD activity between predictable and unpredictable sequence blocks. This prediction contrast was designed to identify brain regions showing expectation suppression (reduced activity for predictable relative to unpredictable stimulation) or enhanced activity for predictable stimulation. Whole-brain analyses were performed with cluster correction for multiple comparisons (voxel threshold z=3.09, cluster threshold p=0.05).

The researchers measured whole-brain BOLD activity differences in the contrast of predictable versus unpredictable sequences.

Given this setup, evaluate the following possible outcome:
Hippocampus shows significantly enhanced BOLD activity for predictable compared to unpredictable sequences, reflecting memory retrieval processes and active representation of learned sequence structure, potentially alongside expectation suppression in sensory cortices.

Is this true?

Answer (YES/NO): NO